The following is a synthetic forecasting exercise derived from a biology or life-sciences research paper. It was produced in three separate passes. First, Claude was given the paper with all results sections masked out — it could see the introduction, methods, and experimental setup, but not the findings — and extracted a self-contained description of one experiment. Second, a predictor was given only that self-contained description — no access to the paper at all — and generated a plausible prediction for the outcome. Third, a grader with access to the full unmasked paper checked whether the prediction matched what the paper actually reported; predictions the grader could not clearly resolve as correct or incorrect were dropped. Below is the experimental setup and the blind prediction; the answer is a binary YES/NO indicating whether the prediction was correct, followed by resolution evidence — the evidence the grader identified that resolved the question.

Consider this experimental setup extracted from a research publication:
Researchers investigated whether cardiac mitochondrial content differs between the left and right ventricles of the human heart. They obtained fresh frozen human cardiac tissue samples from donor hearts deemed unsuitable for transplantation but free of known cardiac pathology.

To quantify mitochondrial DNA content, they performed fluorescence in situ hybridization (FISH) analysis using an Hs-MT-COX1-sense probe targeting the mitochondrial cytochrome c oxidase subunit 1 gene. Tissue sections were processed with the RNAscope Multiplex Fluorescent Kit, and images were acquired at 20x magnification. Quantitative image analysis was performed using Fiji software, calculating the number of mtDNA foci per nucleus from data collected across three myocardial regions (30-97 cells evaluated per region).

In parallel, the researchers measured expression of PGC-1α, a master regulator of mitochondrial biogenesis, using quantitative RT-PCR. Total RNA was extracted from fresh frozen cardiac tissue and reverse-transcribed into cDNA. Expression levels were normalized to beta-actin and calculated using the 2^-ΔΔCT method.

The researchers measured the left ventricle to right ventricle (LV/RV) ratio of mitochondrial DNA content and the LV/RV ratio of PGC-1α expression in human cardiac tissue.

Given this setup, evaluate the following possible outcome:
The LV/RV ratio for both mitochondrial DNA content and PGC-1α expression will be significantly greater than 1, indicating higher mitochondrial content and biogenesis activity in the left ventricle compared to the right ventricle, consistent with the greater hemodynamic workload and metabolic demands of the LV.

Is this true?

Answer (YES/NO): YES